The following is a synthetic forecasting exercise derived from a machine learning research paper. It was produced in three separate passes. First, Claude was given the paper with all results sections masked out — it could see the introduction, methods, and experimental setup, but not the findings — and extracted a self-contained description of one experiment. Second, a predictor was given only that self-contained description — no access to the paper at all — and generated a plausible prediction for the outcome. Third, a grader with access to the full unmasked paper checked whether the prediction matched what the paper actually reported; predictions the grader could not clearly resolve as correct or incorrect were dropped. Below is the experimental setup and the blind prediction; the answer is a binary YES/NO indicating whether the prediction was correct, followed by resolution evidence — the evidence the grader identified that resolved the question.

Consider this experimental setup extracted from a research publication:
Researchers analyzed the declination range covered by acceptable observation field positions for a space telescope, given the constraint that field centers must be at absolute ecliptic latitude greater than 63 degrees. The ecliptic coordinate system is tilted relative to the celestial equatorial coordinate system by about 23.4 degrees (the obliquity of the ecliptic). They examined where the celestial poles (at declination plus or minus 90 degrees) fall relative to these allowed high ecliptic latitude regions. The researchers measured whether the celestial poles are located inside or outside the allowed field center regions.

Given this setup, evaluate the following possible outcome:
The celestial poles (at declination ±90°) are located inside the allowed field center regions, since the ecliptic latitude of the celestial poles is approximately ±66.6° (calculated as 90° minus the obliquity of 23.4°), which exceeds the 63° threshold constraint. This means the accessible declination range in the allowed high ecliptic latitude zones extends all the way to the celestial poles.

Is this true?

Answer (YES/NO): YES